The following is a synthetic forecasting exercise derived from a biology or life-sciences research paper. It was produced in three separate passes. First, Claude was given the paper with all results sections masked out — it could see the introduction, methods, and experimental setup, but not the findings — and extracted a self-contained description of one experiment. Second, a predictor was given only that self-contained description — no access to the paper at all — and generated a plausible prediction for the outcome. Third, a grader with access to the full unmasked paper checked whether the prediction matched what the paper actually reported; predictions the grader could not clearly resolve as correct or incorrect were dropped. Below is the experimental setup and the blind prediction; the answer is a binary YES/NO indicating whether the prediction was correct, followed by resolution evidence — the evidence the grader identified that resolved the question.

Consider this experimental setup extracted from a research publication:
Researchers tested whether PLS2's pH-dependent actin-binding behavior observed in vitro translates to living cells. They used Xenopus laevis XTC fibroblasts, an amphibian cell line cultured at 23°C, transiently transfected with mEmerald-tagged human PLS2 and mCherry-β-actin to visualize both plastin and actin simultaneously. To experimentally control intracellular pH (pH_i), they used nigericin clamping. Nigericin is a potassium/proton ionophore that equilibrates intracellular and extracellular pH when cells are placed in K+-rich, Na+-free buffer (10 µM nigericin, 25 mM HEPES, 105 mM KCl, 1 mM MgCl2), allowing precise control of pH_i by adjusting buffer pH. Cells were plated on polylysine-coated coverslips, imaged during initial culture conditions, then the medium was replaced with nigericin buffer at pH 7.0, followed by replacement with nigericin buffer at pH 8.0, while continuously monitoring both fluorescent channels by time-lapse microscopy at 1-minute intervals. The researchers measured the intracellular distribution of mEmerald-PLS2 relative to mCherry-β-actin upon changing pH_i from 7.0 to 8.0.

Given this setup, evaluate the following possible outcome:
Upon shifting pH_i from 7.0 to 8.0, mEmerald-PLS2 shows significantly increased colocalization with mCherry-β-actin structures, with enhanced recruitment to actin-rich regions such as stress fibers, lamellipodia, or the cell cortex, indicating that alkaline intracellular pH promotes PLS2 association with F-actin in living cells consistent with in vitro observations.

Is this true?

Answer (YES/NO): NO